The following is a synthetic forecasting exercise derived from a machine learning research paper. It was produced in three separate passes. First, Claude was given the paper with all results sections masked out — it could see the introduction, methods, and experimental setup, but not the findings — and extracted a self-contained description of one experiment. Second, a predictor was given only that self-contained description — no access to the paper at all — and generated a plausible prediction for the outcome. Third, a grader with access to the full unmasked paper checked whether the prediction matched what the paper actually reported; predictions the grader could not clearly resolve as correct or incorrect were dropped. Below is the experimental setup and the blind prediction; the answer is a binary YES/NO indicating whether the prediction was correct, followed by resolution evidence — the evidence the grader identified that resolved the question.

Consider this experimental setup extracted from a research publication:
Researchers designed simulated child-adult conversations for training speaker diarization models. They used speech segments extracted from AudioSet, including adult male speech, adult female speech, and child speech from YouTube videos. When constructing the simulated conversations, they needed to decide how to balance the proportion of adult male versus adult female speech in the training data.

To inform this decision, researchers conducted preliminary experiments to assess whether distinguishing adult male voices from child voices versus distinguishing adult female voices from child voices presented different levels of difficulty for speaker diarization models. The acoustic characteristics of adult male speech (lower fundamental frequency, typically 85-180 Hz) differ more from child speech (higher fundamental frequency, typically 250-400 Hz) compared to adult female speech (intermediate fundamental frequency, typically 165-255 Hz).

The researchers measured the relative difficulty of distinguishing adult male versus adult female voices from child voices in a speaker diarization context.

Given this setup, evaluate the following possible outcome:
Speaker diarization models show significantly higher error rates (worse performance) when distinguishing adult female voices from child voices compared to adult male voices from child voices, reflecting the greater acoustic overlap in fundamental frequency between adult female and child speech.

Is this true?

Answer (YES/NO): YES